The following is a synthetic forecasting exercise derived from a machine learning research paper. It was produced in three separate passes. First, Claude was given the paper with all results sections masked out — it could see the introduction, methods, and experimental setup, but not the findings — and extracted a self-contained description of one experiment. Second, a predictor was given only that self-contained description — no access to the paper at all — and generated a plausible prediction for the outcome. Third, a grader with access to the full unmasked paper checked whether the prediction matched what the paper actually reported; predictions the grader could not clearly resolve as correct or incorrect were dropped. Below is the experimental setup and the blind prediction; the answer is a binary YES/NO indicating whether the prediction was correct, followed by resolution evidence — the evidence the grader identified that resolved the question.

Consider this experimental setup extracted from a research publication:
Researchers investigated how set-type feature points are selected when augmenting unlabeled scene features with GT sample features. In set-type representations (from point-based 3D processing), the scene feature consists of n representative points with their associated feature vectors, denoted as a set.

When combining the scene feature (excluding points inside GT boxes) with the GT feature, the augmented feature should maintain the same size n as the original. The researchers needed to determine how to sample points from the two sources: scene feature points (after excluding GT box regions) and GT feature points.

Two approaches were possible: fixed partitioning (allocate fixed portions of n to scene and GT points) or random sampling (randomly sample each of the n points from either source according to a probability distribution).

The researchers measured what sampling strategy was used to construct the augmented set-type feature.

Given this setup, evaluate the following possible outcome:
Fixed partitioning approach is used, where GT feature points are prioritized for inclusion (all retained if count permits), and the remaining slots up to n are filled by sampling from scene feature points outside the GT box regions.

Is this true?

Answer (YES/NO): NO